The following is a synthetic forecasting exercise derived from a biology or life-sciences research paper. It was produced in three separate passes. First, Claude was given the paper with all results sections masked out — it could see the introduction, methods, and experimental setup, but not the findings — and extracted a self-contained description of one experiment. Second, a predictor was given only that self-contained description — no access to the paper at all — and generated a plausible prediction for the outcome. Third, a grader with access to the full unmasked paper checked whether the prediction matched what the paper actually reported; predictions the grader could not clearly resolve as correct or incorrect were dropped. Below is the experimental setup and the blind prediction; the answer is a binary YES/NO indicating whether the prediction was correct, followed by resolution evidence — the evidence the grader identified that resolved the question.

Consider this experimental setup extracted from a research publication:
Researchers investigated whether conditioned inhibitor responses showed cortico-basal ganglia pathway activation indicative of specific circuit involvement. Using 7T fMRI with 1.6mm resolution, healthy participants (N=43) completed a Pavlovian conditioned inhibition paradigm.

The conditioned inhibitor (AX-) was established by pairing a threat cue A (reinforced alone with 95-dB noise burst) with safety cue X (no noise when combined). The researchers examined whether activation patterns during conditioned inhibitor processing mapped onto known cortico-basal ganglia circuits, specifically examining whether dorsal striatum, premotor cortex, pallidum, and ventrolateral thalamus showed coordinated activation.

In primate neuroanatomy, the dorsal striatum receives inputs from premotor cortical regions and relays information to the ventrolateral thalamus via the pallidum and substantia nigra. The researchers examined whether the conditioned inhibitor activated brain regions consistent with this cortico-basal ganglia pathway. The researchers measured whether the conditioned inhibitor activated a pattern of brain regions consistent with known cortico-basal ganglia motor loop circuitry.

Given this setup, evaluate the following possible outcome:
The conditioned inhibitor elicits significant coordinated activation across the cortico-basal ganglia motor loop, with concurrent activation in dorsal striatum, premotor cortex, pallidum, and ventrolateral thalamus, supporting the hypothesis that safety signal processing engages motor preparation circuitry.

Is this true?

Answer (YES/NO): NO